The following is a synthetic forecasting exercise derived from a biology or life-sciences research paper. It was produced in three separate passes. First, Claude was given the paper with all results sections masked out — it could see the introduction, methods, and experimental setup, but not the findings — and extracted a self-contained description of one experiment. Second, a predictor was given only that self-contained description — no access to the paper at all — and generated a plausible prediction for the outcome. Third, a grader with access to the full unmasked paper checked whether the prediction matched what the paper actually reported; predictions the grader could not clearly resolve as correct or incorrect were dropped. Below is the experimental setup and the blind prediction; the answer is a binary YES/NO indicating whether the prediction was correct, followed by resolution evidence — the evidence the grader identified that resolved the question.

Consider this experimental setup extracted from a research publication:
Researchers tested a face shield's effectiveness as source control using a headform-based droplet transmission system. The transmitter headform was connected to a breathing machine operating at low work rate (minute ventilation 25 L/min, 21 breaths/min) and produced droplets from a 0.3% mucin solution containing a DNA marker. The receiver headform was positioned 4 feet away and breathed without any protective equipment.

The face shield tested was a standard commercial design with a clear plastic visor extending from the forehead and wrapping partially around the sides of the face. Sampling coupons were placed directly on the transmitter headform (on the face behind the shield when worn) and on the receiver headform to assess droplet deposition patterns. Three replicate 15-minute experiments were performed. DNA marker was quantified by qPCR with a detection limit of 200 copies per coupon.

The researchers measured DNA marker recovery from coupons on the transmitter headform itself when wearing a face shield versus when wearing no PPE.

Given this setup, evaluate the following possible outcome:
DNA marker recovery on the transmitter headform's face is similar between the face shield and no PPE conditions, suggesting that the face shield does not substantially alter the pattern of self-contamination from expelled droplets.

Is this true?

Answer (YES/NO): NO